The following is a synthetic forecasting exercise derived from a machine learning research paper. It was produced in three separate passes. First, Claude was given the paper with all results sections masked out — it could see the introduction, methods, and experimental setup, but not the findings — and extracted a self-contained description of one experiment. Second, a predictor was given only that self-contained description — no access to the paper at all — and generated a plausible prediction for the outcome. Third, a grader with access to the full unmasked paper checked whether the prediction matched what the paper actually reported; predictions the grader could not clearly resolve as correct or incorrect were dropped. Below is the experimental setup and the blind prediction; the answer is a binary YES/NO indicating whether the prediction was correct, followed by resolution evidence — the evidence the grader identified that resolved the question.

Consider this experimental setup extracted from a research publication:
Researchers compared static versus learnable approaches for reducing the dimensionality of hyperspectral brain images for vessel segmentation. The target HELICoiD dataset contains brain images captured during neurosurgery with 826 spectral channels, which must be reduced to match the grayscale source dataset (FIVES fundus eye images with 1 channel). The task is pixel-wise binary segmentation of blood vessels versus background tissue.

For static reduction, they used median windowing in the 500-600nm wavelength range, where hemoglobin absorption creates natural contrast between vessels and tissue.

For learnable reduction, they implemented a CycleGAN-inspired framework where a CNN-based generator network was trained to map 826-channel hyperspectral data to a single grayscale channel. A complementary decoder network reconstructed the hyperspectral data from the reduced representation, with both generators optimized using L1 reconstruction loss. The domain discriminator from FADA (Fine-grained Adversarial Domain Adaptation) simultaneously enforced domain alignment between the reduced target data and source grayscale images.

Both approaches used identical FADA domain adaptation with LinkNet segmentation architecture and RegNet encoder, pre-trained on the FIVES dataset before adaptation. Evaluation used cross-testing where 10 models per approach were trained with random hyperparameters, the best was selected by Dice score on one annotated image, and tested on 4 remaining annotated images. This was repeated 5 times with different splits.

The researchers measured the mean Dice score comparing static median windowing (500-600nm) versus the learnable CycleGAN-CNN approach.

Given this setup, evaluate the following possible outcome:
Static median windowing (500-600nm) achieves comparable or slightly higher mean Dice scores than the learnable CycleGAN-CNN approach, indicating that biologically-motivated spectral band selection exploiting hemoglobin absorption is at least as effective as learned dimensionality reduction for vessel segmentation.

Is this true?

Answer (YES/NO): YES